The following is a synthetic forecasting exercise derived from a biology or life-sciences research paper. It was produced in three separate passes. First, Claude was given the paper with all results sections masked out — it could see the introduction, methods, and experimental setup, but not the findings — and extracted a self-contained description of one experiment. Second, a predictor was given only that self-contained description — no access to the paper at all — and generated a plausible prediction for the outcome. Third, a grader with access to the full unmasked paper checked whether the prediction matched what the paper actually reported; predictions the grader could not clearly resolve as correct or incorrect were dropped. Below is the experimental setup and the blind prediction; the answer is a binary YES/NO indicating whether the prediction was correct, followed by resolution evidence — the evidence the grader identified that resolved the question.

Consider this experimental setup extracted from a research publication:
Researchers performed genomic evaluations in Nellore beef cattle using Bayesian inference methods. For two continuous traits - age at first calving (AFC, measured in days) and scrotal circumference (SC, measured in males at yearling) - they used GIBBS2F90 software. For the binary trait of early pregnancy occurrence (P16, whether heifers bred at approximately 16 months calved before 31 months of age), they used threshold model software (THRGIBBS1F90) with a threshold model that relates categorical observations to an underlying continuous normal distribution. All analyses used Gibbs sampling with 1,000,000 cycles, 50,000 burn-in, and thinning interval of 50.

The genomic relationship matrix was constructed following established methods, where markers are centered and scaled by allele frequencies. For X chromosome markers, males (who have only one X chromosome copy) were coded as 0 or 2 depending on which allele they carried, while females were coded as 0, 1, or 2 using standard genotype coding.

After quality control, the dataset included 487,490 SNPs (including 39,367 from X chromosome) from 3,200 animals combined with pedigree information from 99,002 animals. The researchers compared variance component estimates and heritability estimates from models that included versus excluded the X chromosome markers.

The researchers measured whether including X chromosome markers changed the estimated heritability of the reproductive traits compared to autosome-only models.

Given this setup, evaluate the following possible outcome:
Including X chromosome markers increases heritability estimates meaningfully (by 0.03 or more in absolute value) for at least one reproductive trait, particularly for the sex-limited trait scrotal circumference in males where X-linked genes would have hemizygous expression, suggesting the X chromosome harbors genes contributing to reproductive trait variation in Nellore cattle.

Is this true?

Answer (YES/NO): YES